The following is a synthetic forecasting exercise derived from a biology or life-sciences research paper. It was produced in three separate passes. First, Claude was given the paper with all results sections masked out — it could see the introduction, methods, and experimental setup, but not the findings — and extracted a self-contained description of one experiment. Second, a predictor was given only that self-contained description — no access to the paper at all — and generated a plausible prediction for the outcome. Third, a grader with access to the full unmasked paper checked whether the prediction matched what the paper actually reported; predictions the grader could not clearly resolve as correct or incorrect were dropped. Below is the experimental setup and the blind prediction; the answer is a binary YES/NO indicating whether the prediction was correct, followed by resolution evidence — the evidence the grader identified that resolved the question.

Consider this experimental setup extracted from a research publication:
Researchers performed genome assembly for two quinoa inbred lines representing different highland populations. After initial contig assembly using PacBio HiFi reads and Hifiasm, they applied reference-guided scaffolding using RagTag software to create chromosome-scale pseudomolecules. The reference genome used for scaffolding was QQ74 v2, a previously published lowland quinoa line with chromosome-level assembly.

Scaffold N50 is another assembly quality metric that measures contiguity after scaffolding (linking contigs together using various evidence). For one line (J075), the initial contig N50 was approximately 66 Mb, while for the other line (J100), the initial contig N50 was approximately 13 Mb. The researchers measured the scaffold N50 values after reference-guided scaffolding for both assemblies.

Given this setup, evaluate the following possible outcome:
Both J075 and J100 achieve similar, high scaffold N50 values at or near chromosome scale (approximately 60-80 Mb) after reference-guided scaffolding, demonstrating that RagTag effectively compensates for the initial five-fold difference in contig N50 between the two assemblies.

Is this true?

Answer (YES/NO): YES